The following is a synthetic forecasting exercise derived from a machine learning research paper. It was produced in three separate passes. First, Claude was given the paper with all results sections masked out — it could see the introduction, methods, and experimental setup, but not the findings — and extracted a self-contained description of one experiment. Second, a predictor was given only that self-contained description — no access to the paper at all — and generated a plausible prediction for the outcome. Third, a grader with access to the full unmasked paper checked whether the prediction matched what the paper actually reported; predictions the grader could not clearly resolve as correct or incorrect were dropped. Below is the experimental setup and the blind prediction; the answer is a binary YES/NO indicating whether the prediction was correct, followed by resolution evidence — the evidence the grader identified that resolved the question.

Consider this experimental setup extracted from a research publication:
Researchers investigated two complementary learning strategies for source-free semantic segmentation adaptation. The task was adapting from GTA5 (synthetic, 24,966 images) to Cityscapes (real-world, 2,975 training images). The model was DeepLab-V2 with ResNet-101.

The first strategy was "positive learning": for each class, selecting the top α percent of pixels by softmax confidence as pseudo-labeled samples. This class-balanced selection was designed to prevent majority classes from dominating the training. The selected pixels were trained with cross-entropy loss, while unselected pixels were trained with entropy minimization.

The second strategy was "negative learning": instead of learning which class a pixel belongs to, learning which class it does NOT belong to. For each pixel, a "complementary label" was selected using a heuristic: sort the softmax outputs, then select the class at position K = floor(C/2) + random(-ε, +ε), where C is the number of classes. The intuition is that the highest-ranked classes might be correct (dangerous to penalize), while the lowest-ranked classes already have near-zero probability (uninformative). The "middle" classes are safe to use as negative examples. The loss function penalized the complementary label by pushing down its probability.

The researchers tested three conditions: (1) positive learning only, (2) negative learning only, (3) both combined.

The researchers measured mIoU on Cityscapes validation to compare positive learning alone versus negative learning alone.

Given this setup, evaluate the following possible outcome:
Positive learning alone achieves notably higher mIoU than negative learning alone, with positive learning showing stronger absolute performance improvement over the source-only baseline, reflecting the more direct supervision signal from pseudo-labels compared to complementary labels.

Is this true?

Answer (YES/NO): YES